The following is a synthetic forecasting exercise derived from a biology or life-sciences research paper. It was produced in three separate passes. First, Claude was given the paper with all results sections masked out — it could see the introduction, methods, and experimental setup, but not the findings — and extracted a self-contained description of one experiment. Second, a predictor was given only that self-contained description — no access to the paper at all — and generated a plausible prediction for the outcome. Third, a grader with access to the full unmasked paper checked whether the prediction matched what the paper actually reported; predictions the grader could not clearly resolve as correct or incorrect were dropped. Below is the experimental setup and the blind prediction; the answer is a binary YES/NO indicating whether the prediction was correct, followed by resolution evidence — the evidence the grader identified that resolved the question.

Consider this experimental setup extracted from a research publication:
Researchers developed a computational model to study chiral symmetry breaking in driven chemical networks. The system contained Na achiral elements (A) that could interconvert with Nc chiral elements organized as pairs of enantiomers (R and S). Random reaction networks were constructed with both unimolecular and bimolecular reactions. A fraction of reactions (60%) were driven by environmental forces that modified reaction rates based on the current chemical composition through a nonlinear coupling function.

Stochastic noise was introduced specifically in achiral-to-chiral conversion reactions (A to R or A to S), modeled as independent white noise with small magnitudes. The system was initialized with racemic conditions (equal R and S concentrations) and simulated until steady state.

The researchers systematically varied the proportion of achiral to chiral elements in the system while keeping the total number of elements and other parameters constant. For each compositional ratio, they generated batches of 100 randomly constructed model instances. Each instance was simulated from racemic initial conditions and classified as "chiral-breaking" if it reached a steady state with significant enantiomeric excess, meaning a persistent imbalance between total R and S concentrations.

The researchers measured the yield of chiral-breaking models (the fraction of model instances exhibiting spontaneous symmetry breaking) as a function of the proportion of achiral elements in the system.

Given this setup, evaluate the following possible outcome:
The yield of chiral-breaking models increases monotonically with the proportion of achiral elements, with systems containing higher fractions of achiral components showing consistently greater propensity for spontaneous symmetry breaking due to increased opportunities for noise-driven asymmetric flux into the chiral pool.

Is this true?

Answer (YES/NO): NO